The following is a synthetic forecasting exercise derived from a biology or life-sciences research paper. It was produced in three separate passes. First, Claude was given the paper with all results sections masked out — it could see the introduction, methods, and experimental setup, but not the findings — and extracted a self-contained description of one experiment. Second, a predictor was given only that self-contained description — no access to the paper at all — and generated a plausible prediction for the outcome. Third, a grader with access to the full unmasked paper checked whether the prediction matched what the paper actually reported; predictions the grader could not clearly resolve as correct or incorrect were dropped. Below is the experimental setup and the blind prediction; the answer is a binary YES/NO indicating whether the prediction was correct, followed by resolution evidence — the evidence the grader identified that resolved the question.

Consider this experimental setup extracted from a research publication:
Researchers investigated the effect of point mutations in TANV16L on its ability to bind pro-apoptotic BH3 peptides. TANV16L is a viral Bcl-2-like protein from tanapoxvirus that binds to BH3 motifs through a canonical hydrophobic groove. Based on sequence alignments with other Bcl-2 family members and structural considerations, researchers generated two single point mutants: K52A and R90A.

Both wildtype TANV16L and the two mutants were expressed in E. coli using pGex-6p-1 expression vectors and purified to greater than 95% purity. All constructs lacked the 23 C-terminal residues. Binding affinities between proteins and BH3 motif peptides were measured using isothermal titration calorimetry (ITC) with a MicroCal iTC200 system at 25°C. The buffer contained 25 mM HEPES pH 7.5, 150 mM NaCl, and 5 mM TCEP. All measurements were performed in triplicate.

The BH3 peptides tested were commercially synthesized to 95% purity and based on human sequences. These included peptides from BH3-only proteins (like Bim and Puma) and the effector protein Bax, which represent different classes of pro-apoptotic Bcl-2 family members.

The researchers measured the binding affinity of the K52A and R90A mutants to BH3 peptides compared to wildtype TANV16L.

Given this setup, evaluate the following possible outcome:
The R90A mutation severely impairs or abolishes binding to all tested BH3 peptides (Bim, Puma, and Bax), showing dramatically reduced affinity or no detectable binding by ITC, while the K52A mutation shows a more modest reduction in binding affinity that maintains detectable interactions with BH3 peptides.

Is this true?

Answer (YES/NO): NO